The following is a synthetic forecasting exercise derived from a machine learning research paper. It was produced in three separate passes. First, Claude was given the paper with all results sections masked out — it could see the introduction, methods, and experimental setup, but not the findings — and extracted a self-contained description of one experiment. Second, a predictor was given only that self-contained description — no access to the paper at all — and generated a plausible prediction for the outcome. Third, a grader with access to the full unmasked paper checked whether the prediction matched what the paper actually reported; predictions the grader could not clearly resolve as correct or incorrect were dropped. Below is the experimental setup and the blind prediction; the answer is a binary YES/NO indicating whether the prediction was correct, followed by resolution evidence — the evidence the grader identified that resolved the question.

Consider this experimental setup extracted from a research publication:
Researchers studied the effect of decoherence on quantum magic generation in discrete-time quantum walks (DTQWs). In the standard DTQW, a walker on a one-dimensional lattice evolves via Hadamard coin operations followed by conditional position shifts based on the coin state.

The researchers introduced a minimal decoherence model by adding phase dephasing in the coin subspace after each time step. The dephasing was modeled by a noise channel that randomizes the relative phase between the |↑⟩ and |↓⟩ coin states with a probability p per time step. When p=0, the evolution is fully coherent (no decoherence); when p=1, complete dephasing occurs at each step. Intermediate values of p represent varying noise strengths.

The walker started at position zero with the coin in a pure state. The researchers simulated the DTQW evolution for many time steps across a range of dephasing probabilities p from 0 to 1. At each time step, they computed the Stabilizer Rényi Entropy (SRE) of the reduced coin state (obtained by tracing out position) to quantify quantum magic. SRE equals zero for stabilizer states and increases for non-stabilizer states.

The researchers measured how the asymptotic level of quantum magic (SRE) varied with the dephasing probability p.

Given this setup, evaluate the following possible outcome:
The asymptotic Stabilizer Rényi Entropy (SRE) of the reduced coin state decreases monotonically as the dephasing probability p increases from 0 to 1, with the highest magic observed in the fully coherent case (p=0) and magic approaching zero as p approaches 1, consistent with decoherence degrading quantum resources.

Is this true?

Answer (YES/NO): YES